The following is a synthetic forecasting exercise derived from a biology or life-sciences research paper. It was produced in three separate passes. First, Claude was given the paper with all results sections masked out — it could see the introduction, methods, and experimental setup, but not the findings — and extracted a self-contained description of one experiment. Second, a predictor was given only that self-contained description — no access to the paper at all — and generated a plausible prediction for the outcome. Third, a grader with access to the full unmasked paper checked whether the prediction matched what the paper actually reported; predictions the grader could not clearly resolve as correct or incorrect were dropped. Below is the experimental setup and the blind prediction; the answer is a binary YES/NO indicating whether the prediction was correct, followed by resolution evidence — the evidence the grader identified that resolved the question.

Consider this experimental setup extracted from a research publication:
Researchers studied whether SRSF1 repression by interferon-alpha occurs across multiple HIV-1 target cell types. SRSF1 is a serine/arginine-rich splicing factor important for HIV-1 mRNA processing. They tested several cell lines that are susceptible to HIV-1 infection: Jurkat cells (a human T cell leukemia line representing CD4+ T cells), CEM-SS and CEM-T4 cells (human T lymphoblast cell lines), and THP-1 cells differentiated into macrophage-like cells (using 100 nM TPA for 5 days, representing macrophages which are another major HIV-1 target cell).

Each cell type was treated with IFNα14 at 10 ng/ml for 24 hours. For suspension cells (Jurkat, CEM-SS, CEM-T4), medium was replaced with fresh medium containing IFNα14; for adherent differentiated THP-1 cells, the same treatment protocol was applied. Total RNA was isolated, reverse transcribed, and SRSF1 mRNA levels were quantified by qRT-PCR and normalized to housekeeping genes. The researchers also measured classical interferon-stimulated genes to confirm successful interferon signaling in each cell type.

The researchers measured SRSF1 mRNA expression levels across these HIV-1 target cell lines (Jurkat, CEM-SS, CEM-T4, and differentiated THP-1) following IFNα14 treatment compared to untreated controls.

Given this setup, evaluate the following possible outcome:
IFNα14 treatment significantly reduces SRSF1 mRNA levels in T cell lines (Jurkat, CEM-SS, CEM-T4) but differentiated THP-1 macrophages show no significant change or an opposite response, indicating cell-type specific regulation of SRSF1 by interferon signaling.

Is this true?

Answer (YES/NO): NO